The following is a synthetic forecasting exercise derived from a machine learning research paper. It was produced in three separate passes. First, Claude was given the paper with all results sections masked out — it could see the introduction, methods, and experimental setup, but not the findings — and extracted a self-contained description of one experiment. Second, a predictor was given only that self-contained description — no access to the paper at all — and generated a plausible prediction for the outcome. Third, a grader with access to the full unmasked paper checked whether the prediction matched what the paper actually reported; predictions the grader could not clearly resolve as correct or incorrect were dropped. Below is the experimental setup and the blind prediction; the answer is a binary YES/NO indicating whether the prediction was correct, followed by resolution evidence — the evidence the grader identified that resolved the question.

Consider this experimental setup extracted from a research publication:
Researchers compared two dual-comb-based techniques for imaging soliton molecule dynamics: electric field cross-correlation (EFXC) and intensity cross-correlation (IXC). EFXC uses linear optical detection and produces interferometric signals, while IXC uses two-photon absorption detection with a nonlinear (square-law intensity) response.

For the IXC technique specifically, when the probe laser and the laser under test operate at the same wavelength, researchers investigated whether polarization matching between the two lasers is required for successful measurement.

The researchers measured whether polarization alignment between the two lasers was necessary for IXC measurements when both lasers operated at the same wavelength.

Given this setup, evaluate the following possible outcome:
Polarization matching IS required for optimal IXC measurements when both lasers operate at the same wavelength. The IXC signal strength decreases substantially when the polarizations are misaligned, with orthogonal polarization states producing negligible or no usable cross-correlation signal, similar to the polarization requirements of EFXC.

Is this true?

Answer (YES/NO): NO